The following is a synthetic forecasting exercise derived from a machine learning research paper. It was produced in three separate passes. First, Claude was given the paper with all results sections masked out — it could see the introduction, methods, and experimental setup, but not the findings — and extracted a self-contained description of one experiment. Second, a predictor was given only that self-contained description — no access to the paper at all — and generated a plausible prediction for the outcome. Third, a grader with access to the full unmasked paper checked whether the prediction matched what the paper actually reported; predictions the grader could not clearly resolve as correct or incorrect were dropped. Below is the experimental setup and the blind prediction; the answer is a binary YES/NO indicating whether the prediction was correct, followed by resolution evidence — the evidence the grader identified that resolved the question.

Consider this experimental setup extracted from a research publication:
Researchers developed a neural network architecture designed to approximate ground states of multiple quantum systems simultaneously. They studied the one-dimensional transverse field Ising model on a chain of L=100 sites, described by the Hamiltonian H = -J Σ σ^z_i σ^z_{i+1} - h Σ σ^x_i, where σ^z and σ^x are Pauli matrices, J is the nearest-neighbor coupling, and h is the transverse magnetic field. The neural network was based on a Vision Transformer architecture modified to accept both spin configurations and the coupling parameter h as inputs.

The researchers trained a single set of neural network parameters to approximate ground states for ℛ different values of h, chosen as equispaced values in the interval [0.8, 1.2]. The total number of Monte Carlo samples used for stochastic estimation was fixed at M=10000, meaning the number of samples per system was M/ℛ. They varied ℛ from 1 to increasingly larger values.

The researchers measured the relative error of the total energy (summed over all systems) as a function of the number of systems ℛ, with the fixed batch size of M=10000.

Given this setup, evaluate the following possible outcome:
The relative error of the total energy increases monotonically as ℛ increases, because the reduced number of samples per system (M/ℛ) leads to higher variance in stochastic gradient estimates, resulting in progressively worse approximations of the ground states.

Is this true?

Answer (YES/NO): NO